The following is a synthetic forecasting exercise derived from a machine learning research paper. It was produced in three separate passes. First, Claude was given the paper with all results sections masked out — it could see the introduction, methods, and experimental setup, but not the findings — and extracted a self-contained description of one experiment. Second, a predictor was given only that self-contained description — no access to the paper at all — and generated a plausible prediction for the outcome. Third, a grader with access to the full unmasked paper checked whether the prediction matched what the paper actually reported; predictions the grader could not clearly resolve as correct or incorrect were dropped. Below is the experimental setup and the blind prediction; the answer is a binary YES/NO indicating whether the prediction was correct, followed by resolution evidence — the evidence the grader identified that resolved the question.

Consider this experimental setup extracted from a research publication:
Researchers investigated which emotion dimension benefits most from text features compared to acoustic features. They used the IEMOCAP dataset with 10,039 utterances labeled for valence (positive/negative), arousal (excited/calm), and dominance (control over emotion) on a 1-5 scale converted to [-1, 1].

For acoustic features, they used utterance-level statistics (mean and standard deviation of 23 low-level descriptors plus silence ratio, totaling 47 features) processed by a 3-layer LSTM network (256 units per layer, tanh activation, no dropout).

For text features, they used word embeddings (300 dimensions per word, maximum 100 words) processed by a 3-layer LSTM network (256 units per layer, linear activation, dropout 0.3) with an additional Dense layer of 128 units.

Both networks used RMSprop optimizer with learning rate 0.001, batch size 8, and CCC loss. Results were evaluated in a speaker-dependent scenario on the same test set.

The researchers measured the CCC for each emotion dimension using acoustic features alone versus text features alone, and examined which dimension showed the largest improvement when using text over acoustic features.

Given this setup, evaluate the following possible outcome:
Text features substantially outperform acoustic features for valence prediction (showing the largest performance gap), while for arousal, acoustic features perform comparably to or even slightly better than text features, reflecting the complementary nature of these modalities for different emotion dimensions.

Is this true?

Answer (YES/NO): NO